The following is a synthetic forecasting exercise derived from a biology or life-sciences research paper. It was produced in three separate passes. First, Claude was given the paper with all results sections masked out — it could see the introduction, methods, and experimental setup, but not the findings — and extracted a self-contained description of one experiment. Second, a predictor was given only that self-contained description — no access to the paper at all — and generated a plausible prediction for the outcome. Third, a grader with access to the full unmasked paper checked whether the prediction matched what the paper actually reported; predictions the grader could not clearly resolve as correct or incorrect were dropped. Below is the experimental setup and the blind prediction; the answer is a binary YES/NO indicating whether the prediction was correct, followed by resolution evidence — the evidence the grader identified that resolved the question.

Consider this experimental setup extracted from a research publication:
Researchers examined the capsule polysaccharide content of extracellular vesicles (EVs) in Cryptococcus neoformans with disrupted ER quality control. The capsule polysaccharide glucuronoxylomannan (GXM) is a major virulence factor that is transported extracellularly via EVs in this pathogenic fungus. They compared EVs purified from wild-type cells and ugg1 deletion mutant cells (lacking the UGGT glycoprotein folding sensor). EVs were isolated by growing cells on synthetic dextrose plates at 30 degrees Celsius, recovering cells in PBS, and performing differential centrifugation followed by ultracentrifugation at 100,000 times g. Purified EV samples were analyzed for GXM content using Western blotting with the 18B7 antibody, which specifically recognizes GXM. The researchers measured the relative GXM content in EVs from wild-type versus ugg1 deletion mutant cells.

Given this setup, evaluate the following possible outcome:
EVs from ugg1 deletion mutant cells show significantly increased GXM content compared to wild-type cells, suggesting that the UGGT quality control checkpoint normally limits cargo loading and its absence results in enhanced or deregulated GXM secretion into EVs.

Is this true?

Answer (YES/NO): NO